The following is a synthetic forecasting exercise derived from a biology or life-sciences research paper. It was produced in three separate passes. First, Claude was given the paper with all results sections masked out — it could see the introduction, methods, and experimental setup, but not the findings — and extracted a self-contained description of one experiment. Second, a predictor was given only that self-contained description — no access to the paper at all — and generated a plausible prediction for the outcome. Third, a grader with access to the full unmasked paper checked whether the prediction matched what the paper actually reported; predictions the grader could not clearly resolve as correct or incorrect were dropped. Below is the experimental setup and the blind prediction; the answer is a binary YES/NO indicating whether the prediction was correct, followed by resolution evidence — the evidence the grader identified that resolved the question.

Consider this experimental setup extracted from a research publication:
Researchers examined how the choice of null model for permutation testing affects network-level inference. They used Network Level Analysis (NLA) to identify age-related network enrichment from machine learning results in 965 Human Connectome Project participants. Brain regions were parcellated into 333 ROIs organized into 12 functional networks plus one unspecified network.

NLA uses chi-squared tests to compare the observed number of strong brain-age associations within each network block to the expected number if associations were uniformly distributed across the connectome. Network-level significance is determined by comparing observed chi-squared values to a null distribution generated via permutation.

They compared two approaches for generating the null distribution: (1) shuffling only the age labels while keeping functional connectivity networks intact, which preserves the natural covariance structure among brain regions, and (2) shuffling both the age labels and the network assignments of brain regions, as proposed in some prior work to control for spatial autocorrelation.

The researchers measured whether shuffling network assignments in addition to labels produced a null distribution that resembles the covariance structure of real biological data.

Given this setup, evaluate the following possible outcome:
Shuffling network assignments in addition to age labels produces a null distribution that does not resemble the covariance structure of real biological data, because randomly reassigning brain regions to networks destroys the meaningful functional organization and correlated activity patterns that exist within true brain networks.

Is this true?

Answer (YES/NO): YES